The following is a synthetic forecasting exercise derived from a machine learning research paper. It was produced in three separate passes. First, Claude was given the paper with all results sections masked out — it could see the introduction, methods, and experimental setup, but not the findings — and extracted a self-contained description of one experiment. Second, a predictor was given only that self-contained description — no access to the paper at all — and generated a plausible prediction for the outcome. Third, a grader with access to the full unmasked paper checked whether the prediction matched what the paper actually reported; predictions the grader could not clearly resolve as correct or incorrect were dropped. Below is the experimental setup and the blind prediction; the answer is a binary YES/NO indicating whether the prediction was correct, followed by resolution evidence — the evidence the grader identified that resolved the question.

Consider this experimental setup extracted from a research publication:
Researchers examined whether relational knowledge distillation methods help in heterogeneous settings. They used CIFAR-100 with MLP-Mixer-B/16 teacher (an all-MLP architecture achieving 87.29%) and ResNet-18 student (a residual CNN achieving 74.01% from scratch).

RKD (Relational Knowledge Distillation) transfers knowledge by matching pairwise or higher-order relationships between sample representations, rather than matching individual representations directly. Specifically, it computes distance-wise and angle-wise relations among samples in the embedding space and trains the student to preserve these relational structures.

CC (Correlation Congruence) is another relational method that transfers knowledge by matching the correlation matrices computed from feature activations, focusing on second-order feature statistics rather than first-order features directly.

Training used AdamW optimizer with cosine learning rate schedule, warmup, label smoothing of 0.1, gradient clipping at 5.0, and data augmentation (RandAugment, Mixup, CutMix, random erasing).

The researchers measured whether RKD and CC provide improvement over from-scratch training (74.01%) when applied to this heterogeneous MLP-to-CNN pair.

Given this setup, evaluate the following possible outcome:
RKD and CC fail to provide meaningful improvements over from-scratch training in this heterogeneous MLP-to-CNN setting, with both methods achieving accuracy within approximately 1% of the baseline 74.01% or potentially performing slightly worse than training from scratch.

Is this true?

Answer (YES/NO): YES